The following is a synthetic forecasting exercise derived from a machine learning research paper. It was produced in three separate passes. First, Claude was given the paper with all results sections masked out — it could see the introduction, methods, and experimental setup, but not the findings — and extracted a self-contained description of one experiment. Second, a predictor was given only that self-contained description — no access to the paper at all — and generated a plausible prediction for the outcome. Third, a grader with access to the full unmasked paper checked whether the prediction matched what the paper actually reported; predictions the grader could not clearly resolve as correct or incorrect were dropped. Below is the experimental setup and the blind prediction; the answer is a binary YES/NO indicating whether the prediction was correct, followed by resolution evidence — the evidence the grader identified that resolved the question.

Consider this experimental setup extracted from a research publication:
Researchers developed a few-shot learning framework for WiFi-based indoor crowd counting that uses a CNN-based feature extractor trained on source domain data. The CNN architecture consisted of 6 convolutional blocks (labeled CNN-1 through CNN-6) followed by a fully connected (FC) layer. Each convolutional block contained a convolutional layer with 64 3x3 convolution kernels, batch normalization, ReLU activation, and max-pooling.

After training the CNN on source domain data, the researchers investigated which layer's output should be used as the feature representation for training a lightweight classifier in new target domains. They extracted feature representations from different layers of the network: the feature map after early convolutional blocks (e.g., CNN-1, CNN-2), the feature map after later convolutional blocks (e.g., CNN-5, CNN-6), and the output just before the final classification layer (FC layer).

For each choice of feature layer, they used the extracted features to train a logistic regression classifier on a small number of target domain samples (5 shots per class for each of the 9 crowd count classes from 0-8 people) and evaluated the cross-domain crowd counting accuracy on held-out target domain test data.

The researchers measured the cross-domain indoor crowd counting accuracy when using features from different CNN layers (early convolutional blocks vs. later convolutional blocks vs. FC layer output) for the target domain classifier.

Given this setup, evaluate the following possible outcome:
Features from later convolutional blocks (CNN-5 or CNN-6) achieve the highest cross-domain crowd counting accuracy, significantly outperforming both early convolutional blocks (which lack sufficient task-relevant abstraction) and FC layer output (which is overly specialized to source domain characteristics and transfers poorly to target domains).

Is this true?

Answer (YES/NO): NO